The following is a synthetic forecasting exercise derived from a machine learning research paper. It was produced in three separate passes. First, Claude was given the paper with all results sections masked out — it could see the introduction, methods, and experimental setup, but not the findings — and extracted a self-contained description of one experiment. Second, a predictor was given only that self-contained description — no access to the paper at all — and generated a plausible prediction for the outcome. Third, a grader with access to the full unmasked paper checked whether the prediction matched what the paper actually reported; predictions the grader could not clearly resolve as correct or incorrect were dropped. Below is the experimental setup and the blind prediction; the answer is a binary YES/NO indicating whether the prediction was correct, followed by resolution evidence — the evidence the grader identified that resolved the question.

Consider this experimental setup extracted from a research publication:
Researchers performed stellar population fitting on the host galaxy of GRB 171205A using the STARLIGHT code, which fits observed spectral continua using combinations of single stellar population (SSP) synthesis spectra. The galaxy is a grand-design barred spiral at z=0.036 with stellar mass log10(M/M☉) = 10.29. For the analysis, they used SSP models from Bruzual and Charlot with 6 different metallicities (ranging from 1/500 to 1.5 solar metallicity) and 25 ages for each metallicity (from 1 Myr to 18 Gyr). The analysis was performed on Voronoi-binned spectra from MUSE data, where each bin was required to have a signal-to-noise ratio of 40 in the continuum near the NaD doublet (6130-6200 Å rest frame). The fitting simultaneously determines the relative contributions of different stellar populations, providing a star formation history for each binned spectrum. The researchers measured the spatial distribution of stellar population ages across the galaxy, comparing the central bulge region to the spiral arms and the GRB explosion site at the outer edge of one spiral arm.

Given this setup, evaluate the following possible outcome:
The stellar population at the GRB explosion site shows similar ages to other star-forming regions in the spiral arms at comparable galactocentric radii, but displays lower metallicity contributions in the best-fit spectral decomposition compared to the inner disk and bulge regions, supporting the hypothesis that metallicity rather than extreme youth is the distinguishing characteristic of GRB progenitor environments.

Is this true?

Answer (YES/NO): NO